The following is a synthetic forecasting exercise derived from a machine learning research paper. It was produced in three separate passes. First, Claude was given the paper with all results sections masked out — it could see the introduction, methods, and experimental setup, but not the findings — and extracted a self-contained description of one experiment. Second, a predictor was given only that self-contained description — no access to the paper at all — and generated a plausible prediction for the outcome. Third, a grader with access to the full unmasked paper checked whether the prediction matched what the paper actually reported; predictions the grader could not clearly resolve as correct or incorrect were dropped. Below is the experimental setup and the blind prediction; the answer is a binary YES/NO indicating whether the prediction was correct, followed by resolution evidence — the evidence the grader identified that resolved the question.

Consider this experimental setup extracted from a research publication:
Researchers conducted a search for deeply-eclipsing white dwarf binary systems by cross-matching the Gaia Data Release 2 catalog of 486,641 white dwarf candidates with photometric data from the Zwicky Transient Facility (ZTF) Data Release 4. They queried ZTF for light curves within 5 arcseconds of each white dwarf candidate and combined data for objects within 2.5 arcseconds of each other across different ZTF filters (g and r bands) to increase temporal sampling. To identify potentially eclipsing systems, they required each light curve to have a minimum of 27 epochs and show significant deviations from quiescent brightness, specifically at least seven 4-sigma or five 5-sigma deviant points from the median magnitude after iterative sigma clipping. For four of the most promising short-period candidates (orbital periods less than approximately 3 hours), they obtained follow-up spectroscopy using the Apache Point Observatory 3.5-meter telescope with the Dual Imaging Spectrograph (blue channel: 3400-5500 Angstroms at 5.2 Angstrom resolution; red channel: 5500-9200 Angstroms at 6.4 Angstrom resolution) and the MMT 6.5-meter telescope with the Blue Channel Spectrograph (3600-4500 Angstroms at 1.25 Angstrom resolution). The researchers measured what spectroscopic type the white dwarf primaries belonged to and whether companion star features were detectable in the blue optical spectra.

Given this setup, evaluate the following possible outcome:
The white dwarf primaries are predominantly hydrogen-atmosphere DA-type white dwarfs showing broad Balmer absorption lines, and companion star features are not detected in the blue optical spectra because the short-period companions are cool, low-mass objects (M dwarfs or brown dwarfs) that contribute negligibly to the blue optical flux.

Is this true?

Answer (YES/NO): YES